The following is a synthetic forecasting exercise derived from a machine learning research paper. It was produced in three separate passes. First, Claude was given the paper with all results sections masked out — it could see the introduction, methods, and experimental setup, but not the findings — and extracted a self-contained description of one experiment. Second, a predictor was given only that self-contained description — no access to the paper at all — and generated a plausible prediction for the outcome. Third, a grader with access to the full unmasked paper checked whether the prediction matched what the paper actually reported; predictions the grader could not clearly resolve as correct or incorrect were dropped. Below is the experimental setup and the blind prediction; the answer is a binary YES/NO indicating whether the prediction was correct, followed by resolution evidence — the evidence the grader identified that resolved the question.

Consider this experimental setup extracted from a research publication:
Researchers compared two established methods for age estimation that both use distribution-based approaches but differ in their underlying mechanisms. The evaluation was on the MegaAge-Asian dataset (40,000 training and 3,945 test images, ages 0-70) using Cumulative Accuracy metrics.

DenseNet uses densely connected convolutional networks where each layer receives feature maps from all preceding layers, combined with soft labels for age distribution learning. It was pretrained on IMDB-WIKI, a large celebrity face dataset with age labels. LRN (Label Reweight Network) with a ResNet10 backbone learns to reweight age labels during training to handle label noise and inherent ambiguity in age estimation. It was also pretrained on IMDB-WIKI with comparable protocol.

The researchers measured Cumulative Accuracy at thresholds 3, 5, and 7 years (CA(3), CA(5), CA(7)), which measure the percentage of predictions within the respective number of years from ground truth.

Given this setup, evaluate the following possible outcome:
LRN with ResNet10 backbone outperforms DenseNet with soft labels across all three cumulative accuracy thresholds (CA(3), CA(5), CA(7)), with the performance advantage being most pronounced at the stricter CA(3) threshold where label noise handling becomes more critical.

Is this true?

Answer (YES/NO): NO